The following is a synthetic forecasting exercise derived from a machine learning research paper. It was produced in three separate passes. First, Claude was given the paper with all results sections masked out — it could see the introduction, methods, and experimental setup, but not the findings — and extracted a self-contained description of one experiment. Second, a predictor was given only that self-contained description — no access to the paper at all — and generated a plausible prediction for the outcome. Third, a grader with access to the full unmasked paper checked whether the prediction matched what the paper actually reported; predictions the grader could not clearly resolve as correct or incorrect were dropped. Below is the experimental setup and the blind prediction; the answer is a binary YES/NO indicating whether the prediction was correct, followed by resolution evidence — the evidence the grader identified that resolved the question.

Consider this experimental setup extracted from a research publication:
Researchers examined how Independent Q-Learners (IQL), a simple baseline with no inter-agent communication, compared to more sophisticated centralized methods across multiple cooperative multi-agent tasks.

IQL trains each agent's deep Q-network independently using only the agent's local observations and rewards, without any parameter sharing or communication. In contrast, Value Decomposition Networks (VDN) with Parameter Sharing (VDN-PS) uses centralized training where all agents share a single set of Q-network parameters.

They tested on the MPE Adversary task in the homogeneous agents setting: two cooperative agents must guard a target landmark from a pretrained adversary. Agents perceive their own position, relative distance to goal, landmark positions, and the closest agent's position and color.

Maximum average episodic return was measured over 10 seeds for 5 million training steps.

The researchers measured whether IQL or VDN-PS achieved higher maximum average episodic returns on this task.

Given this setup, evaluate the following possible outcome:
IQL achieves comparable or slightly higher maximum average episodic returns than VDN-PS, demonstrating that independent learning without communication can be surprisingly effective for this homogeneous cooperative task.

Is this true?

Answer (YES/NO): YES